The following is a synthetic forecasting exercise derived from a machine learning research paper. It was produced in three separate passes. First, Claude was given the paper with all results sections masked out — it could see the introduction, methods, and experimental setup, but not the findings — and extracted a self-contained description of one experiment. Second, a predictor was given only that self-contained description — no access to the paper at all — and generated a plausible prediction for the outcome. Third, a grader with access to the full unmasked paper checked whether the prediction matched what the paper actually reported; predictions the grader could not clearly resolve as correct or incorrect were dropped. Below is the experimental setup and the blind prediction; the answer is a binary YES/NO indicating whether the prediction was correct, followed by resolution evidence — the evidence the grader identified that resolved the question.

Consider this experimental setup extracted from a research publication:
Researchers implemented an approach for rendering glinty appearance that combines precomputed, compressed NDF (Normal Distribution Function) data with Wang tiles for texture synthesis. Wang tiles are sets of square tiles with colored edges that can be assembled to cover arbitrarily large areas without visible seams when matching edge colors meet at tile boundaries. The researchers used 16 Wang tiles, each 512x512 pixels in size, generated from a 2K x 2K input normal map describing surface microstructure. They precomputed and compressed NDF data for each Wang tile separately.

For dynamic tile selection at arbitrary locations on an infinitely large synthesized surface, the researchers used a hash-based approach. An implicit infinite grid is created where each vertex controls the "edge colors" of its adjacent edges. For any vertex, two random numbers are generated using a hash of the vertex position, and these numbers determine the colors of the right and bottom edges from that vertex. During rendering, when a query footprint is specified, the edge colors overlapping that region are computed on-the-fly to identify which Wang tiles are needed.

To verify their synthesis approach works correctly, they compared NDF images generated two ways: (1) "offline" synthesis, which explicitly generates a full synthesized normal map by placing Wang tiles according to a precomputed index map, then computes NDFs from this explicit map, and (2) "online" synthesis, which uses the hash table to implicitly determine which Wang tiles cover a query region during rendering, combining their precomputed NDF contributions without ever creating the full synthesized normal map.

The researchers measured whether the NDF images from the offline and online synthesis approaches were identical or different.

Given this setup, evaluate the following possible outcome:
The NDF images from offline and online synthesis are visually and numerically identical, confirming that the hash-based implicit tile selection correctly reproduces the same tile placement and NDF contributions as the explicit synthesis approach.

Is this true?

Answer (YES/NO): YES